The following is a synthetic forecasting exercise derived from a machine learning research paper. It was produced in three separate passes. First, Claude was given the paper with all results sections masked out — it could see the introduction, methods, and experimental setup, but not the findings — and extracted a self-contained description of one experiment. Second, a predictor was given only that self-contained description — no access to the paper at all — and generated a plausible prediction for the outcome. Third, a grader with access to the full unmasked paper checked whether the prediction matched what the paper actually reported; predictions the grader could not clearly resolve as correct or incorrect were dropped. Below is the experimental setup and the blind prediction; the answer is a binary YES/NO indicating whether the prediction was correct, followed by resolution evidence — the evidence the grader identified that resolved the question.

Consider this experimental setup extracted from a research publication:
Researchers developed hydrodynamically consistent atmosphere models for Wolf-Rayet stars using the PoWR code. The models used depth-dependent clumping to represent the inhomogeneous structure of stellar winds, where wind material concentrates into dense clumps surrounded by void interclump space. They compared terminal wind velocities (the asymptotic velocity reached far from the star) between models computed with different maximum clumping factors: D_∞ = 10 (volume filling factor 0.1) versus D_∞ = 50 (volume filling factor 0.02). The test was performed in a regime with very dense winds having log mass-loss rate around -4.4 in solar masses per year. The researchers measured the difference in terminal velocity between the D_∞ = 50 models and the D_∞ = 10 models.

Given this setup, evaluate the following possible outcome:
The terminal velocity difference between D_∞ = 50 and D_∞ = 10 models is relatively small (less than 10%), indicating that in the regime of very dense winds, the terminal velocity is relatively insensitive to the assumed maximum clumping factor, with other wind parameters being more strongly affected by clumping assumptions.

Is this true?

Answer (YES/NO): NO